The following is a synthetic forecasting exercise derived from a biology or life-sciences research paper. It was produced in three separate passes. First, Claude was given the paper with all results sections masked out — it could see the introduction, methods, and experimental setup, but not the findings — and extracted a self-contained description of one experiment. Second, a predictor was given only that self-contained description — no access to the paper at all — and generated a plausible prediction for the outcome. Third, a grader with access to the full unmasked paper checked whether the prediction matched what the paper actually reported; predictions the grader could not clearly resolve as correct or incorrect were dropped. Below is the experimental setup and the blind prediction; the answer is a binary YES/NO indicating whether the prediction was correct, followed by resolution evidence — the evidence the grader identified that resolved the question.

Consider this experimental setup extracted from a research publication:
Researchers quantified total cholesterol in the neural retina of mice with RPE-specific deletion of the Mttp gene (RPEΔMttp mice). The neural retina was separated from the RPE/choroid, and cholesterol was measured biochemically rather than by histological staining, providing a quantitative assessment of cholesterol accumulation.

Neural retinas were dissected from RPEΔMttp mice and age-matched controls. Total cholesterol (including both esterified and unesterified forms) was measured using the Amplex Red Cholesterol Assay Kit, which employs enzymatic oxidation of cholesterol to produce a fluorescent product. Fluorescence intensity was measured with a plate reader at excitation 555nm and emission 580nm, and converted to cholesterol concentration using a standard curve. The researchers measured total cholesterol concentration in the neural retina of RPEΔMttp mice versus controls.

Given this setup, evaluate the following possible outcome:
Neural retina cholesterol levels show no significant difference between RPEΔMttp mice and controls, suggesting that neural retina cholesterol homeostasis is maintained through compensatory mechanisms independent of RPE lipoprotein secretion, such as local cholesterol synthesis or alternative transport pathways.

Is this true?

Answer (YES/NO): NO